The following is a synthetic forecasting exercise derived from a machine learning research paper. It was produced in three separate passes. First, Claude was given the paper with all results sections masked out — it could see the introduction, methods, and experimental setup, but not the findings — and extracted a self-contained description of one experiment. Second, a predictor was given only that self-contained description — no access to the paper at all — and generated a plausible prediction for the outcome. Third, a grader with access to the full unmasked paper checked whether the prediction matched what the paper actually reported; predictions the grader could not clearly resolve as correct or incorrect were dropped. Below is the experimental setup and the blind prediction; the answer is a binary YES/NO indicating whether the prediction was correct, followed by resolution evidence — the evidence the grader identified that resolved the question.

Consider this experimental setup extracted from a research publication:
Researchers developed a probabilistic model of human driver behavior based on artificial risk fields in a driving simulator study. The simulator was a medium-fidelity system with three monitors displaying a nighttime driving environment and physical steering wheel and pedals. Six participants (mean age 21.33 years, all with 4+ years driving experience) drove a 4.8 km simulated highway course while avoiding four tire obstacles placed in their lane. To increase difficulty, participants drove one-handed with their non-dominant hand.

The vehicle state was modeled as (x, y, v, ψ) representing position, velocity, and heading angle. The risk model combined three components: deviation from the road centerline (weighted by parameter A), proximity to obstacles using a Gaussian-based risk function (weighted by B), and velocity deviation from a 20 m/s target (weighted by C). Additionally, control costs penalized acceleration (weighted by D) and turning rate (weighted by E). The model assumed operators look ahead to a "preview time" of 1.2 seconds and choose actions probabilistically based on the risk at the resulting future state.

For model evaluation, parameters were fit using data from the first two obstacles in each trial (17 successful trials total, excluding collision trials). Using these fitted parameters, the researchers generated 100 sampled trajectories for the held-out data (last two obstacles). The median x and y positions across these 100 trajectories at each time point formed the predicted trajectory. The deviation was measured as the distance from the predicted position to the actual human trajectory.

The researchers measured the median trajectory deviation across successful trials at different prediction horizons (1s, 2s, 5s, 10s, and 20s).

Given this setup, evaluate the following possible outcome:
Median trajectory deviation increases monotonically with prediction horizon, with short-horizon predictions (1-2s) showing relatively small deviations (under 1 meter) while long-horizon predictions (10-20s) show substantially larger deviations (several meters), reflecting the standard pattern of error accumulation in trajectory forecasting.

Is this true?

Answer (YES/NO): NO